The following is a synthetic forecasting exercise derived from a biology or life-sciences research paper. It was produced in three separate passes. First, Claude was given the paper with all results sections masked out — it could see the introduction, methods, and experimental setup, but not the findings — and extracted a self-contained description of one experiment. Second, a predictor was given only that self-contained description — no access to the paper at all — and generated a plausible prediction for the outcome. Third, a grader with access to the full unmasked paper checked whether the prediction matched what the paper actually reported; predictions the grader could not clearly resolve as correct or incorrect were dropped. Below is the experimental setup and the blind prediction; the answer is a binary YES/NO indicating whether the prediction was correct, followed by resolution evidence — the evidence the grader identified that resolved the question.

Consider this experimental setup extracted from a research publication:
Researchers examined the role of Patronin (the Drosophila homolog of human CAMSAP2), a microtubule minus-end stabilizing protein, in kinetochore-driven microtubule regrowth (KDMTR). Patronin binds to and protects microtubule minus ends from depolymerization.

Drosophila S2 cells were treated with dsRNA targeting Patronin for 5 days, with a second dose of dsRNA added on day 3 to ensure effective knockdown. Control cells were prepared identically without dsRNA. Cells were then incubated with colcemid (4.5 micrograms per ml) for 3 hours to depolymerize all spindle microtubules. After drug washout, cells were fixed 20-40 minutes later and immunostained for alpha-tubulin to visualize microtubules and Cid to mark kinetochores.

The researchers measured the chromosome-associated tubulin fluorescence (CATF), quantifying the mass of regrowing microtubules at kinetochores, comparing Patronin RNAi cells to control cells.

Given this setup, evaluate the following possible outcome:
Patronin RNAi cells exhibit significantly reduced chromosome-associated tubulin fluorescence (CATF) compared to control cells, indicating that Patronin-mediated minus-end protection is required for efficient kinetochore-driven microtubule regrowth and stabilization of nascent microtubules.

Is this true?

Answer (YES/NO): YES